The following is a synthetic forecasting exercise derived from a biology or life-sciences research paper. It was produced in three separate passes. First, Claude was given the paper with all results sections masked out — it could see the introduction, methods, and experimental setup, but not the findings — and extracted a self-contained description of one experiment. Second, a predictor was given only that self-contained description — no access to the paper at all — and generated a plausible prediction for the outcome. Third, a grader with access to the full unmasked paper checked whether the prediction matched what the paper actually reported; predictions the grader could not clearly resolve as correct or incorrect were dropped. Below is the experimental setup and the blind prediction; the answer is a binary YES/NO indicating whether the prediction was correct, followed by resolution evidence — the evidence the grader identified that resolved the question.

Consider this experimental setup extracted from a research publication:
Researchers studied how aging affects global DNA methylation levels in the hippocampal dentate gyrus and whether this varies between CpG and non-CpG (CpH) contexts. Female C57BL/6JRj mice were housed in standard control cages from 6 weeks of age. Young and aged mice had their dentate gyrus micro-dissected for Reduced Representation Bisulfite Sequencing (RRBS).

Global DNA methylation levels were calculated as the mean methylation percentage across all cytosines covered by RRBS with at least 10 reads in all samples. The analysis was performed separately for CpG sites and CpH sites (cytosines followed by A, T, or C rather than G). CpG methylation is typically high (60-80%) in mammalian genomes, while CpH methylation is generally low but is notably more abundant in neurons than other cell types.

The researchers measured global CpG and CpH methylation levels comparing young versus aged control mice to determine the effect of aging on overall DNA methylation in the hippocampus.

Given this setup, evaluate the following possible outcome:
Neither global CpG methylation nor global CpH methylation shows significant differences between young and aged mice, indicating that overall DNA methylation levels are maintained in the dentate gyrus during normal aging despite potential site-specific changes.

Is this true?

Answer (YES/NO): NO